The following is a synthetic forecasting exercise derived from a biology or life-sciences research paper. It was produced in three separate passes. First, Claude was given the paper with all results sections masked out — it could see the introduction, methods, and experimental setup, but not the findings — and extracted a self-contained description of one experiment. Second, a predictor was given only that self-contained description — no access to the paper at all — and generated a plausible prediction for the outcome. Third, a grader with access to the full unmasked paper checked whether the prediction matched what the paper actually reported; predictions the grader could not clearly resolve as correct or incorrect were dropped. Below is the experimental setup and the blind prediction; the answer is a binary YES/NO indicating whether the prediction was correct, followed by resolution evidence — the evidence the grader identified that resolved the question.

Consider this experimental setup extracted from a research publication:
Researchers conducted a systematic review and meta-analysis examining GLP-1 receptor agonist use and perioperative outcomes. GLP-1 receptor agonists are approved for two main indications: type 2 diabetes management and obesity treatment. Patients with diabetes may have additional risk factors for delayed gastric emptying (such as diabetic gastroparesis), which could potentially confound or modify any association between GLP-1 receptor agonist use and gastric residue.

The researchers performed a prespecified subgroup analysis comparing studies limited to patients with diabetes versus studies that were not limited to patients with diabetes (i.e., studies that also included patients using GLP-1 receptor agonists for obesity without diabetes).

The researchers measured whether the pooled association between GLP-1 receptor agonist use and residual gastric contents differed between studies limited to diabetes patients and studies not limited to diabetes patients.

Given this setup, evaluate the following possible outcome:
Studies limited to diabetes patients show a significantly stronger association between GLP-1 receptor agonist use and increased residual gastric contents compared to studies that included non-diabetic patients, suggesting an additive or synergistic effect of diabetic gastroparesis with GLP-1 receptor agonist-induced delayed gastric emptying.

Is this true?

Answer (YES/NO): NO